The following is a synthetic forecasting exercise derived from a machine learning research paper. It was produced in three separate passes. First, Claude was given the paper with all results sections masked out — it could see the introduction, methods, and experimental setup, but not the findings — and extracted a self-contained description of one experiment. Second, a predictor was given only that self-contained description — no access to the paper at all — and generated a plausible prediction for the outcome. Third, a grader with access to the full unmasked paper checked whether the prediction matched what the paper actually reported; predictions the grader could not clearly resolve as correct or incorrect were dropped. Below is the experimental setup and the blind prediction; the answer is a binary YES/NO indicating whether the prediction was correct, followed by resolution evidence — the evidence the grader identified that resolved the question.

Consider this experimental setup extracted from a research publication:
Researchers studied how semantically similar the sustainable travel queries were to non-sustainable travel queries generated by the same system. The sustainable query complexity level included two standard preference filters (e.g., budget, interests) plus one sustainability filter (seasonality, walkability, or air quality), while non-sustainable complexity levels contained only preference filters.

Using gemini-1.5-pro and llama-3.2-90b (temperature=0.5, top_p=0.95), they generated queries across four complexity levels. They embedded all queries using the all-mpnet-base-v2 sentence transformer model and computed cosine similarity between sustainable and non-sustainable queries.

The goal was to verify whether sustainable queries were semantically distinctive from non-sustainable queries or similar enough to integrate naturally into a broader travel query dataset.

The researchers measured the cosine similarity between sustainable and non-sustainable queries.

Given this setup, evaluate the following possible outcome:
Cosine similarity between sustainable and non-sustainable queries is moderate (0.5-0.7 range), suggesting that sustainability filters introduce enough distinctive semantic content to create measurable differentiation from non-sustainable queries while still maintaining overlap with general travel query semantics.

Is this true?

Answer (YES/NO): NO